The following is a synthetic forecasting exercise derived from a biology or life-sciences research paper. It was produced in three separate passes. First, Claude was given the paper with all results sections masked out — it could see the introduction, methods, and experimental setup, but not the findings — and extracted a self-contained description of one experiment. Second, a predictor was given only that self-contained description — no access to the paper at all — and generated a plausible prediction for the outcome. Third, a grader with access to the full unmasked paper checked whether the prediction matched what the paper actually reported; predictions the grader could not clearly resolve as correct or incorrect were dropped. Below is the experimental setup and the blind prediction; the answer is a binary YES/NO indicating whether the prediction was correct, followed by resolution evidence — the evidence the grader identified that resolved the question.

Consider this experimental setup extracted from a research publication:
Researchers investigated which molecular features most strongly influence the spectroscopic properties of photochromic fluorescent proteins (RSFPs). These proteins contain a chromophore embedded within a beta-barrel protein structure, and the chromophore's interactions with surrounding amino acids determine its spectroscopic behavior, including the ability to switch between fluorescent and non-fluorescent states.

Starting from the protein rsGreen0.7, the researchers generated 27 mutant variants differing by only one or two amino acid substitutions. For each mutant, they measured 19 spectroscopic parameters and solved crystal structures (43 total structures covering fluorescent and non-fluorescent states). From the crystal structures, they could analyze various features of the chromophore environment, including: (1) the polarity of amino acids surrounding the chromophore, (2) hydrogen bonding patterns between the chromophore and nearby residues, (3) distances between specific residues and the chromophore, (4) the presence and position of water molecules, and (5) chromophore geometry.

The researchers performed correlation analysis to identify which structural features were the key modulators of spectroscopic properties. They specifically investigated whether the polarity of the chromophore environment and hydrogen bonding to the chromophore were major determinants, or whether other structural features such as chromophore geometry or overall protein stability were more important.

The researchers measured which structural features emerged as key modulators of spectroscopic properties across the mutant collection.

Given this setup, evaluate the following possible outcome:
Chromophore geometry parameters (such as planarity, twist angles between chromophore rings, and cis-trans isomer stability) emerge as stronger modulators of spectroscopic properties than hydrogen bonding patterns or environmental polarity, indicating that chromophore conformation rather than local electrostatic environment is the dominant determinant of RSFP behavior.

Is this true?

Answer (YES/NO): NO